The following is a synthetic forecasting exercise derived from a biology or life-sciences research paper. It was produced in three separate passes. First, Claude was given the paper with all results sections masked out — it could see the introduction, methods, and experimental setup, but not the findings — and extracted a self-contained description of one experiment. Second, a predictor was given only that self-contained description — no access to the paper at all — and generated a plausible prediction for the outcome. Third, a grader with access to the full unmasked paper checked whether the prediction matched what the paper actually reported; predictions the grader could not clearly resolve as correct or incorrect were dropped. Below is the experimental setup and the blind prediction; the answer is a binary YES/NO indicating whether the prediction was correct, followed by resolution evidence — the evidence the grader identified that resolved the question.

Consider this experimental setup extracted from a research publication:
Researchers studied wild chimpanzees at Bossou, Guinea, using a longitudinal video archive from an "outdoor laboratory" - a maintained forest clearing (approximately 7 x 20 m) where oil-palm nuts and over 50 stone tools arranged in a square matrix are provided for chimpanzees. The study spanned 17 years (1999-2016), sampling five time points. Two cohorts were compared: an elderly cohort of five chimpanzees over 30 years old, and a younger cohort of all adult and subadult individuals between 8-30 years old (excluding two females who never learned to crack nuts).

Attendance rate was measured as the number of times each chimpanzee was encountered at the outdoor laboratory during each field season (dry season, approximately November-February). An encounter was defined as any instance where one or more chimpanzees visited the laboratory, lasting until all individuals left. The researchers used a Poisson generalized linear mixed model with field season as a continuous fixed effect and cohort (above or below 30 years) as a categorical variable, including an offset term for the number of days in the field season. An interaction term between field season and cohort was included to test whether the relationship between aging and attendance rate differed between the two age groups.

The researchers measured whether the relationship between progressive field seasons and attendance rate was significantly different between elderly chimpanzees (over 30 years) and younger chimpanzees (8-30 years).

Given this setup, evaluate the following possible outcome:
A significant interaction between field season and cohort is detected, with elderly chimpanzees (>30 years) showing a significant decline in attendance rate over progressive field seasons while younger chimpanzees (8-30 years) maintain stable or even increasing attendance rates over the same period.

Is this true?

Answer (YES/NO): YES